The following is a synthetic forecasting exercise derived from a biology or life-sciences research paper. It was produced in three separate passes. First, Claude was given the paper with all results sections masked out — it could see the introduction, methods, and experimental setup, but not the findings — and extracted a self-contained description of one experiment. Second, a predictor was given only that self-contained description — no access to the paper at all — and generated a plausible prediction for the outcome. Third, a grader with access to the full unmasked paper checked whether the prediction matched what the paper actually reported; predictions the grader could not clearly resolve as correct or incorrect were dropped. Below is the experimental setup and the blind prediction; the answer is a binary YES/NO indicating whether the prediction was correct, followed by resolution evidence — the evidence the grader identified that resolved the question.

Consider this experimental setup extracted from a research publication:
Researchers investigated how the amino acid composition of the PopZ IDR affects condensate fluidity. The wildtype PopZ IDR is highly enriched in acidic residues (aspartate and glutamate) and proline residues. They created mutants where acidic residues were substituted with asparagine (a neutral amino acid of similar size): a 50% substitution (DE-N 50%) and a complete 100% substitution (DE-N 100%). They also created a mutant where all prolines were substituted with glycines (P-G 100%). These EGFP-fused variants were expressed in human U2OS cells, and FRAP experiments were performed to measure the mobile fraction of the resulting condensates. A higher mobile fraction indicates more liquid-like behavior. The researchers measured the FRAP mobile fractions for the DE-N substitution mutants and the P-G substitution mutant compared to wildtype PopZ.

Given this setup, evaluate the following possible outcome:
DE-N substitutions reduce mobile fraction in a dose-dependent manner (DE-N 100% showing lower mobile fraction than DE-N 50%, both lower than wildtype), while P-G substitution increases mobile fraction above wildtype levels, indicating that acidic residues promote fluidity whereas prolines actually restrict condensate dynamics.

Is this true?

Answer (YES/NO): YES